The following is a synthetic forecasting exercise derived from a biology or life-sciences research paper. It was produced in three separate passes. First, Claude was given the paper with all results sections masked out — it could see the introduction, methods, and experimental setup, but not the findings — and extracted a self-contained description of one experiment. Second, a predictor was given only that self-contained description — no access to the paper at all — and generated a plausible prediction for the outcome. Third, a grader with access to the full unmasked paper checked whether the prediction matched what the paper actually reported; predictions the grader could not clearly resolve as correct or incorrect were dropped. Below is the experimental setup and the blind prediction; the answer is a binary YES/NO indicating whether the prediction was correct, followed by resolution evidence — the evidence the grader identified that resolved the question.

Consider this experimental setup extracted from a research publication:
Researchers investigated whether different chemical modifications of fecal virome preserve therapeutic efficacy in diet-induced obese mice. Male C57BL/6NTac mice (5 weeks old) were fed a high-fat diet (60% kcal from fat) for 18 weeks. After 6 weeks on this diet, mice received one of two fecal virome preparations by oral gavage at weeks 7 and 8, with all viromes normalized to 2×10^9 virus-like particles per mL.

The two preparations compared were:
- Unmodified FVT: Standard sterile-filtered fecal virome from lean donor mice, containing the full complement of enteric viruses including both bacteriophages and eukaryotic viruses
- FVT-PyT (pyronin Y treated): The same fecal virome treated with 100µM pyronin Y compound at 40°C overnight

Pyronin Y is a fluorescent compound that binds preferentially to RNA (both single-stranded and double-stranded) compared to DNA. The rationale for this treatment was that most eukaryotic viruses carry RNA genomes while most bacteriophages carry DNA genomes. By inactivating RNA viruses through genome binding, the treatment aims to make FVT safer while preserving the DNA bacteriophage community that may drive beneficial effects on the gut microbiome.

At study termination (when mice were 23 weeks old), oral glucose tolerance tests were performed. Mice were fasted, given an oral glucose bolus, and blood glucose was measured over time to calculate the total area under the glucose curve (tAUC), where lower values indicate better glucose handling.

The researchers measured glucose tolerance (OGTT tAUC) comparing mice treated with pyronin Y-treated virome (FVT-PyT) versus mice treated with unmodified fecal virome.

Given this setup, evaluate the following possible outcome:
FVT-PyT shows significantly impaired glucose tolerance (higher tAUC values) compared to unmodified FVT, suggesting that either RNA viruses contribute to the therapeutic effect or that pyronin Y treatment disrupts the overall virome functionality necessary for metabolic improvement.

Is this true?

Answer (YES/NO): NO